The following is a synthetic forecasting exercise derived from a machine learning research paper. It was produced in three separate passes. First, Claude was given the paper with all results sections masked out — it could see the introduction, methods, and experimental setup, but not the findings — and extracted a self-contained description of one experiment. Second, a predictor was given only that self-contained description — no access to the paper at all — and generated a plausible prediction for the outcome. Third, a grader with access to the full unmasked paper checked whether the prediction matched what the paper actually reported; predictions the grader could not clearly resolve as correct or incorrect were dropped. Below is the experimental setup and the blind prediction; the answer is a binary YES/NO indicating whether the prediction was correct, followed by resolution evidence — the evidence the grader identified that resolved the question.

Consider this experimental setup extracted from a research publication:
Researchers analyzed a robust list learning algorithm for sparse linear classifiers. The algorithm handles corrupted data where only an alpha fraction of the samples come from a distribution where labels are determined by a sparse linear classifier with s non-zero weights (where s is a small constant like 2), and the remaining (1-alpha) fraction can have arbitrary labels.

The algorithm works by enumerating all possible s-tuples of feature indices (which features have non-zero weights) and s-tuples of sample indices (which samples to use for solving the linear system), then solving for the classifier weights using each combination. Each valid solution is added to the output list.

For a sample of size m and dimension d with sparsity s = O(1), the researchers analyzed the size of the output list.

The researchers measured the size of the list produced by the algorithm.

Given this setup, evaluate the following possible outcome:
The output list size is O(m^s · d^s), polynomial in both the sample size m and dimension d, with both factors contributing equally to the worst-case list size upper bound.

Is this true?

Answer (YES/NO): YES